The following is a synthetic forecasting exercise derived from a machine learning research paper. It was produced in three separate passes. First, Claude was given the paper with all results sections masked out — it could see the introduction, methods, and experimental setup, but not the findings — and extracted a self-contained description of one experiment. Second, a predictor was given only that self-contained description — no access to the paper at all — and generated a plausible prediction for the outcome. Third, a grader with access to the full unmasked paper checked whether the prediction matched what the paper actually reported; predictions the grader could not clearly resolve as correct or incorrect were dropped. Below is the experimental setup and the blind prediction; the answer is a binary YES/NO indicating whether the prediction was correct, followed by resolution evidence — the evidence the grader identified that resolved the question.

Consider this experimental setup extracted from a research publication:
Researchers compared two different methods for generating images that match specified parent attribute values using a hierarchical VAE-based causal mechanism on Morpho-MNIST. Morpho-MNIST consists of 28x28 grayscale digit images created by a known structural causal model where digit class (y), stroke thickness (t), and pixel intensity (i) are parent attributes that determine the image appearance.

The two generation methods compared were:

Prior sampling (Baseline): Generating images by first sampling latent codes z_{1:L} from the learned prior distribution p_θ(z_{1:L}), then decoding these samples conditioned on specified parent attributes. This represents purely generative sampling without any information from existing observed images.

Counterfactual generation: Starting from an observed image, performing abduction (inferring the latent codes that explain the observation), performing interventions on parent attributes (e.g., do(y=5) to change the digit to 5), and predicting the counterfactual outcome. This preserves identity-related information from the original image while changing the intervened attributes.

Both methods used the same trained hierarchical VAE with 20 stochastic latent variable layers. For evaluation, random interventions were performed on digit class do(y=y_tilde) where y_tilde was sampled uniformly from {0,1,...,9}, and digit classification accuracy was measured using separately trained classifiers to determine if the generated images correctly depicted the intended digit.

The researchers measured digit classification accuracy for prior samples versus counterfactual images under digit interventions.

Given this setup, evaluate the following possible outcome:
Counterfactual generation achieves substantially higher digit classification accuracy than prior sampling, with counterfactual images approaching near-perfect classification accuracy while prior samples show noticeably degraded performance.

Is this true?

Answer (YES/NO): YES